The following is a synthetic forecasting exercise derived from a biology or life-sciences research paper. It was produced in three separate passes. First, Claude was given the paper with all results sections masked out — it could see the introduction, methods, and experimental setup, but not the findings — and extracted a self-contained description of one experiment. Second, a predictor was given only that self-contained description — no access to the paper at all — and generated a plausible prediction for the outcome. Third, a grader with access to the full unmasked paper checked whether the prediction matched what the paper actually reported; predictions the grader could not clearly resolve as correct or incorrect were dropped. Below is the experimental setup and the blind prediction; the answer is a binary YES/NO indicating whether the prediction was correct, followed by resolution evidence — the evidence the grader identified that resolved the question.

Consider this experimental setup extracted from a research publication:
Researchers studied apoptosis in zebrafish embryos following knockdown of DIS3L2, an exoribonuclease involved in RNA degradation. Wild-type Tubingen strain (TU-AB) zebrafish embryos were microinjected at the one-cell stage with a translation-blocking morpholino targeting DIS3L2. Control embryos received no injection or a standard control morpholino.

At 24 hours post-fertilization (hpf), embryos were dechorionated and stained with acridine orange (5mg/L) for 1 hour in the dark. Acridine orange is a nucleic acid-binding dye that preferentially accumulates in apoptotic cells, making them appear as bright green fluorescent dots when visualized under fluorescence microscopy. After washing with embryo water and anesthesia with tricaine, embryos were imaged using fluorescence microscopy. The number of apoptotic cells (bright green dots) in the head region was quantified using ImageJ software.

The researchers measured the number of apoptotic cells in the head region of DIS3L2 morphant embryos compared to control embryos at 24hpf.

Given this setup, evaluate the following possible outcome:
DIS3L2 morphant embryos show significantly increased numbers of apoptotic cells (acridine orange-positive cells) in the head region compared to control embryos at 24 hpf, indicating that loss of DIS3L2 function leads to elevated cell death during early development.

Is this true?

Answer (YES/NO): YES